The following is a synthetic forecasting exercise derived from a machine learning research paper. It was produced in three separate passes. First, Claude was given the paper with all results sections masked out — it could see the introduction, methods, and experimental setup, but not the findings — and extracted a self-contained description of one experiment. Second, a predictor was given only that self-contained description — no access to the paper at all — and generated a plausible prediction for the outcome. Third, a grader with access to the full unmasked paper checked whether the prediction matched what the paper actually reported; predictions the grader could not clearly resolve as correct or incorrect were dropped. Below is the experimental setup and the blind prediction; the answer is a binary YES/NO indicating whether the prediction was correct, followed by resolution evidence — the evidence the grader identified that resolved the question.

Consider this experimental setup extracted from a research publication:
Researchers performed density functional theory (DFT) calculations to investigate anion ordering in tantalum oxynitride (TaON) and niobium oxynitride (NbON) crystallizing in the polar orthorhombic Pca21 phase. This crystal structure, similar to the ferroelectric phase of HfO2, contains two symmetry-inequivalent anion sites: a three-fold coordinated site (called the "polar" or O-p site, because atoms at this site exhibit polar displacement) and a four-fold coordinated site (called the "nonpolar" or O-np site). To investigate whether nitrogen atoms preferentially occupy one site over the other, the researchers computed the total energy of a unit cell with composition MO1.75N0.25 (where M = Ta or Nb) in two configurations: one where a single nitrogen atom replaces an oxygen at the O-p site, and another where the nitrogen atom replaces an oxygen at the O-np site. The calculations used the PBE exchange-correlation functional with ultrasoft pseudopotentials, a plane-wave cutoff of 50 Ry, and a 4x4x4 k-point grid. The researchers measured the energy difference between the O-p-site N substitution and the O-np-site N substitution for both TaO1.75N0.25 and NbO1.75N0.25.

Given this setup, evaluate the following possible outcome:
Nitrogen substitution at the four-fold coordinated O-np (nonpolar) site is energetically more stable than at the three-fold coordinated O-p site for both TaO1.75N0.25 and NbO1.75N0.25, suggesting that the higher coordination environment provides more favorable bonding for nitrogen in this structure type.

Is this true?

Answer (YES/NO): YES